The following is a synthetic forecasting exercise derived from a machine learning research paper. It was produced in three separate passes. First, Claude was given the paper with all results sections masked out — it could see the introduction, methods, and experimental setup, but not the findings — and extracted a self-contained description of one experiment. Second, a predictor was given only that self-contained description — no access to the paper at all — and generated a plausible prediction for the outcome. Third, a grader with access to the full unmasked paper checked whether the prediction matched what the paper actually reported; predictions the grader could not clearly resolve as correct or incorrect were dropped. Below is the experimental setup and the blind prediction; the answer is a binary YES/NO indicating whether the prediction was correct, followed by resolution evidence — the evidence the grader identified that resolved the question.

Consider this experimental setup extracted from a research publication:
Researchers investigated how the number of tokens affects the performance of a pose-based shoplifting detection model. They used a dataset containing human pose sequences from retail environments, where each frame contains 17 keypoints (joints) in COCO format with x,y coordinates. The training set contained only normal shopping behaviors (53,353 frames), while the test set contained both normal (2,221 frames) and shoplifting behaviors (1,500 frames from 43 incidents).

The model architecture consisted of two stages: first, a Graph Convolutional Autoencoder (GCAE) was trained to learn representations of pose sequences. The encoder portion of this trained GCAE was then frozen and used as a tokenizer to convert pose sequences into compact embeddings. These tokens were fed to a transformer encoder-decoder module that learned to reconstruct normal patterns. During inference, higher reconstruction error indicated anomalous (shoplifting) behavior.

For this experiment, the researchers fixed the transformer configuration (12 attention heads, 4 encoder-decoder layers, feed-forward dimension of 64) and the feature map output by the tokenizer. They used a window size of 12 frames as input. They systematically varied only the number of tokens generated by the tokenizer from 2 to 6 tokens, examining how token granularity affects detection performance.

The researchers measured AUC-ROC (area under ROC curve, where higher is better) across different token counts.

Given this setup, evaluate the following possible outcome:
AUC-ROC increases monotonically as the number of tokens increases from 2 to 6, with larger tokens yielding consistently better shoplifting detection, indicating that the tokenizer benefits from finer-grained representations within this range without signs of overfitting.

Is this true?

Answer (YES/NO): NO